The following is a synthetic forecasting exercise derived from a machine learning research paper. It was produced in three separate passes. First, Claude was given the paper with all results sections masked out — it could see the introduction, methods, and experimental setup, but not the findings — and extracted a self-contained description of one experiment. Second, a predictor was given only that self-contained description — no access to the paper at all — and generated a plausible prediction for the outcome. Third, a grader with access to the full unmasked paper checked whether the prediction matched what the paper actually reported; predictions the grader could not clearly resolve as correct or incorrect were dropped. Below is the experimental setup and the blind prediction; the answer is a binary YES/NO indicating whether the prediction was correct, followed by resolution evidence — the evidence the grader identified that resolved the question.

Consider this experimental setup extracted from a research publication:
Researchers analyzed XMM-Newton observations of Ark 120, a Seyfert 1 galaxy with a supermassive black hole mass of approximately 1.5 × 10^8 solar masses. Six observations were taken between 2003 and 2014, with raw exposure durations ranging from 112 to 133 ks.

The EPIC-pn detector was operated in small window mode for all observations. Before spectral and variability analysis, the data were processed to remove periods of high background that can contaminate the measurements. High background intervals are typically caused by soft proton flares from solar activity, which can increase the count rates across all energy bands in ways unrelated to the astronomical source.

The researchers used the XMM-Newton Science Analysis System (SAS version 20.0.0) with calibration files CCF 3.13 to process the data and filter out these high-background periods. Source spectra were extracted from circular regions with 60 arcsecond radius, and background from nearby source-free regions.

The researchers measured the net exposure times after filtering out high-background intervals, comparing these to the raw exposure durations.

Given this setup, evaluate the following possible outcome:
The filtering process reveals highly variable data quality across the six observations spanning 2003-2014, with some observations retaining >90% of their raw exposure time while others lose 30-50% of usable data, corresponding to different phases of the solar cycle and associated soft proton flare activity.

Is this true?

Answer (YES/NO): NO